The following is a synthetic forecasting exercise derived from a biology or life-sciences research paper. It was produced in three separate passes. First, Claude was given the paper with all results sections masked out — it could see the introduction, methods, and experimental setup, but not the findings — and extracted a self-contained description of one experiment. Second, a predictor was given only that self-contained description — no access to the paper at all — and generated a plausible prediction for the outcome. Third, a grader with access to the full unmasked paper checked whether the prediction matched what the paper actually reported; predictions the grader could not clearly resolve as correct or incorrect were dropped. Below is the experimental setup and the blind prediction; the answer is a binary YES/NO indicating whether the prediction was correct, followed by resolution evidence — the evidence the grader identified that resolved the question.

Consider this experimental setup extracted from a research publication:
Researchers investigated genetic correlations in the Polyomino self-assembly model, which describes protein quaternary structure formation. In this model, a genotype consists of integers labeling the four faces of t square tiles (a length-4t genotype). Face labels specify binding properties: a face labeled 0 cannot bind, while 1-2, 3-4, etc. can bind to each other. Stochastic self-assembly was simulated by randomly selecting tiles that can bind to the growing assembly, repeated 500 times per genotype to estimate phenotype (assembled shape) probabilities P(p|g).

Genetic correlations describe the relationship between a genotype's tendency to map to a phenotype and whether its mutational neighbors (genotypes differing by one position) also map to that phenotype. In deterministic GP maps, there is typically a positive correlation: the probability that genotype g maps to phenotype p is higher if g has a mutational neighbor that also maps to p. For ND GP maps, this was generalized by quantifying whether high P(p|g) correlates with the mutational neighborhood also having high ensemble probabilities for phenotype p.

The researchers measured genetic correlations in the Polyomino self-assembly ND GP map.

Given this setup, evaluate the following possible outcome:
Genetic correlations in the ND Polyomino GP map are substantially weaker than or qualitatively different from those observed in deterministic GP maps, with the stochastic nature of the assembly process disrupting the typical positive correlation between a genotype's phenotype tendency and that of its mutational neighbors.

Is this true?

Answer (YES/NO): NO